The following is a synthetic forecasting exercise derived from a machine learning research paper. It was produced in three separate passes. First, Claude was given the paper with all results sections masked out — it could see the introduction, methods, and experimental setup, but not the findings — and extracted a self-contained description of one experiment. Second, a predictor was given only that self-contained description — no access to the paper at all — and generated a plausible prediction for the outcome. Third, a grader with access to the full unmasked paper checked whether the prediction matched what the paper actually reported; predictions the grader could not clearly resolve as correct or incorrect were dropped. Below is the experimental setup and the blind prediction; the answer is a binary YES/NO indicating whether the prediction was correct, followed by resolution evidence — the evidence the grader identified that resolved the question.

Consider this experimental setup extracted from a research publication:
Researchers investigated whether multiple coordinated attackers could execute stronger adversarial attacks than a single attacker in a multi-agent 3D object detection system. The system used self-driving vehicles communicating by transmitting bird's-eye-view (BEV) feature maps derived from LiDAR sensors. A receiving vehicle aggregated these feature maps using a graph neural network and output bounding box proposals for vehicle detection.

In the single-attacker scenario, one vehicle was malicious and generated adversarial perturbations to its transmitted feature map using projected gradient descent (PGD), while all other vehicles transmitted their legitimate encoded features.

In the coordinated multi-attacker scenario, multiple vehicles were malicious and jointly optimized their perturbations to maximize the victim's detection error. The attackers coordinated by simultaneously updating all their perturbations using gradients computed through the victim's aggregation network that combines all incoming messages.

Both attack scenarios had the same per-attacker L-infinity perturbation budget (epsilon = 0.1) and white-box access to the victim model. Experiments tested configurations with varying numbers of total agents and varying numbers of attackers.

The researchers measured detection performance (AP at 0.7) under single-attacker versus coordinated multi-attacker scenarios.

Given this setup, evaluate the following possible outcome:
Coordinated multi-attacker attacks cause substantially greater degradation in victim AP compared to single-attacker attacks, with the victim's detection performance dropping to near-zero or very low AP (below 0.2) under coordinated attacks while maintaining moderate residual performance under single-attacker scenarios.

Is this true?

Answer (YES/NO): NO